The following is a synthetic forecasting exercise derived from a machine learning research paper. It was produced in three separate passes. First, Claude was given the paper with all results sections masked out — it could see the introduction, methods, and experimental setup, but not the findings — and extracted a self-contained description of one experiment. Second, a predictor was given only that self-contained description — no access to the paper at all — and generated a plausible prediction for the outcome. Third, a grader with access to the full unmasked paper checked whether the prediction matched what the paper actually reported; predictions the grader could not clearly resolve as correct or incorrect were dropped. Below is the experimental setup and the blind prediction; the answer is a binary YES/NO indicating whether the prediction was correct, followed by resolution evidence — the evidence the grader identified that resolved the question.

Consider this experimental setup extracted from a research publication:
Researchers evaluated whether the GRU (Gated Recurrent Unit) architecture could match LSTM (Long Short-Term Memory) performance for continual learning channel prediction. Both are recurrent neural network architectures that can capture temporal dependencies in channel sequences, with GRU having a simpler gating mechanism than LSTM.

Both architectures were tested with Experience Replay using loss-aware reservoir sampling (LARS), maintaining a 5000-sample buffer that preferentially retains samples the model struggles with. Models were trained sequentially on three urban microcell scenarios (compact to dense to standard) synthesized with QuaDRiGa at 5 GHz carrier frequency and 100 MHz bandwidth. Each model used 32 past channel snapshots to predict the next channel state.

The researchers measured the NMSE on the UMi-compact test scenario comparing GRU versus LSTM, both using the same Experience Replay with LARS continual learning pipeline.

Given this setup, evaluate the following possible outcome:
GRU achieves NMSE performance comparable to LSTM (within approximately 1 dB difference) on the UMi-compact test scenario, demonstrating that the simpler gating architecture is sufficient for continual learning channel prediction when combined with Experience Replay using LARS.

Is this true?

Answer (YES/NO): YES